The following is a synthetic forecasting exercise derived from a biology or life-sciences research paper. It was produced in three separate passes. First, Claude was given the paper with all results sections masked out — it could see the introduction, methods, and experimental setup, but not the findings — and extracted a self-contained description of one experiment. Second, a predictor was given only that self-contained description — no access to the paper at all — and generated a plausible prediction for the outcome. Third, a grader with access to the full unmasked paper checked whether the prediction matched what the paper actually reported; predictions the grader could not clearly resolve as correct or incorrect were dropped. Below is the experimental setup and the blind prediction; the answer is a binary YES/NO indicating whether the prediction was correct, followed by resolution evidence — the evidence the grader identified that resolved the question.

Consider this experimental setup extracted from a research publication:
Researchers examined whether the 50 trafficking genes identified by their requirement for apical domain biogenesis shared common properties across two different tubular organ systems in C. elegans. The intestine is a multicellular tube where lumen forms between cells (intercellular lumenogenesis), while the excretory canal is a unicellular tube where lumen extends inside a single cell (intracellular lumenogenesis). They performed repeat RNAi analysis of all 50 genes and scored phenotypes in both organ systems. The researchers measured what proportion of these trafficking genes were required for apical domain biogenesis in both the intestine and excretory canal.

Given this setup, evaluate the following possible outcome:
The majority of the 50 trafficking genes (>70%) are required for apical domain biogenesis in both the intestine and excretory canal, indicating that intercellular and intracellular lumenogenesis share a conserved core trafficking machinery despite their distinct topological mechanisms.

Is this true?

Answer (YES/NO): YES